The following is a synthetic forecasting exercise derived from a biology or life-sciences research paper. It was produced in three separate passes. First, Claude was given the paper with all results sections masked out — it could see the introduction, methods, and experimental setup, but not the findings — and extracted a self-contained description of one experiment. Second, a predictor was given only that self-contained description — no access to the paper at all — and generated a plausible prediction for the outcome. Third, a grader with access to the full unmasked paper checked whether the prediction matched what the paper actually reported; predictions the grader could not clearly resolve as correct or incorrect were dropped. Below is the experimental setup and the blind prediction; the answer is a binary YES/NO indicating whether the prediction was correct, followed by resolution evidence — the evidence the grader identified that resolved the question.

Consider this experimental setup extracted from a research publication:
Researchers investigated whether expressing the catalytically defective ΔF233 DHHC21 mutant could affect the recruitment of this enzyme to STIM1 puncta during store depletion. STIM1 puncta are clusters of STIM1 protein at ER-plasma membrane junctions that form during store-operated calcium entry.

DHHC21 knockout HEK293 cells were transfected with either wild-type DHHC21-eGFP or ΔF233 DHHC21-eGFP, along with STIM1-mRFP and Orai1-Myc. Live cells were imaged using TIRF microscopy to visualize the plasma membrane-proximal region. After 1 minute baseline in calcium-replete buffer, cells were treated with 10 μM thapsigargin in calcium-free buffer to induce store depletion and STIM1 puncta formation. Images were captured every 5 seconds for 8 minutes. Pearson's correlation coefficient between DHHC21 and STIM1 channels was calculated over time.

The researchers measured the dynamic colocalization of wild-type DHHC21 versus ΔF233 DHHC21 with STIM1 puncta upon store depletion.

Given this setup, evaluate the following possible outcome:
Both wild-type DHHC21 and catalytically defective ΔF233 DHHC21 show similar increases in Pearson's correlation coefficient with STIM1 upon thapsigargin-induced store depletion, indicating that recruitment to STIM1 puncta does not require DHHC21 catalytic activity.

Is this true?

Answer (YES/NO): NO